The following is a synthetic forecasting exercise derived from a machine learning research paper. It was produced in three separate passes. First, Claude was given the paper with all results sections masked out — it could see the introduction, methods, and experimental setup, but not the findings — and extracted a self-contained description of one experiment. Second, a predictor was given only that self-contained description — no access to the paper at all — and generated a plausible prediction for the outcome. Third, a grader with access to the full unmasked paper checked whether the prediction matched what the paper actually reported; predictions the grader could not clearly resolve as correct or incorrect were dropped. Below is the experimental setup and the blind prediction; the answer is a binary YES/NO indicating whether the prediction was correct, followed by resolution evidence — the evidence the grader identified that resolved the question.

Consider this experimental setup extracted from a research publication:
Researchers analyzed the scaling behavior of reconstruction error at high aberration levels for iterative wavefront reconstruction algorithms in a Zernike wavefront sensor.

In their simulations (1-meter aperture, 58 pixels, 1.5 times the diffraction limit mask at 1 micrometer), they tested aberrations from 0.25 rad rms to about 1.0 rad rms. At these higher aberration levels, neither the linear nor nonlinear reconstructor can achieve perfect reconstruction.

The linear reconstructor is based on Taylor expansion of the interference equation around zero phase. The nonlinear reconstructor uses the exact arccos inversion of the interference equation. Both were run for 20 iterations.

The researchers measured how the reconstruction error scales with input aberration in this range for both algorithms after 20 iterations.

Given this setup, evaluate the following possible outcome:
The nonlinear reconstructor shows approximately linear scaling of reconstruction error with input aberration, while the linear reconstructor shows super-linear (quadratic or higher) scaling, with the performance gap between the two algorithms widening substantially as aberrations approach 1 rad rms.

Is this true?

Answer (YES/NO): NO